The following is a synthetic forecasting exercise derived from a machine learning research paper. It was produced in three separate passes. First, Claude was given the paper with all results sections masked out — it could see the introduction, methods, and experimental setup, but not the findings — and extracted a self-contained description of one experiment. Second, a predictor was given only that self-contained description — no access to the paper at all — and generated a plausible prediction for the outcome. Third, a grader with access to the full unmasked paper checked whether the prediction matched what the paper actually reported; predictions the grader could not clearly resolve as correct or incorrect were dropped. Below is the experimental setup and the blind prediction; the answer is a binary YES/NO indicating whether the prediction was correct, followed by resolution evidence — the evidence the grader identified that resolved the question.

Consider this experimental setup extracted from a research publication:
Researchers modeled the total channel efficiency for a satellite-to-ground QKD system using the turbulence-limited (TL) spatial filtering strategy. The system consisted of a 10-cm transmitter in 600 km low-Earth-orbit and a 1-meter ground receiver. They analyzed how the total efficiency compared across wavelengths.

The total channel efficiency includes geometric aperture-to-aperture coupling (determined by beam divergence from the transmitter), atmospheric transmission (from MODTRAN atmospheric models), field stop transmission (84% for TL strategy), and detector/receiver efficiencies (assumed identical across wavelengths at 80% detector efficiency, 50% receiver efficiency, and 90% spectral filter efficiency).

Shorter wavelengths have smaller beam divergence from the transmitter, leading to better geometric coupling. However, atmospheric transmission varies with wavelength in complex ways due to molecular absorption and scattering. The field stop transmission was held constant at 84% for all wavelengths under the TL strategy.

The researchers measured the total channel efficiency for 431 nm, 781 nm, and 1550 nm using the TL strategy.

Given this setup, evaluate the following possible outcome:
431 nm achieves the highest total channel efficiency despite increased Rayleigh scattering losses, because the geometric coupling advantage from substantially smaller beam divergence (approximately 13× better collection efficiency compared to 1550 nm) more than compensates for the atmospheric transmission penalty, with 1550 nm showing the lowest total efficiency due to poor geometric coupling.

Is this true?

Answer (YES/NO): YES